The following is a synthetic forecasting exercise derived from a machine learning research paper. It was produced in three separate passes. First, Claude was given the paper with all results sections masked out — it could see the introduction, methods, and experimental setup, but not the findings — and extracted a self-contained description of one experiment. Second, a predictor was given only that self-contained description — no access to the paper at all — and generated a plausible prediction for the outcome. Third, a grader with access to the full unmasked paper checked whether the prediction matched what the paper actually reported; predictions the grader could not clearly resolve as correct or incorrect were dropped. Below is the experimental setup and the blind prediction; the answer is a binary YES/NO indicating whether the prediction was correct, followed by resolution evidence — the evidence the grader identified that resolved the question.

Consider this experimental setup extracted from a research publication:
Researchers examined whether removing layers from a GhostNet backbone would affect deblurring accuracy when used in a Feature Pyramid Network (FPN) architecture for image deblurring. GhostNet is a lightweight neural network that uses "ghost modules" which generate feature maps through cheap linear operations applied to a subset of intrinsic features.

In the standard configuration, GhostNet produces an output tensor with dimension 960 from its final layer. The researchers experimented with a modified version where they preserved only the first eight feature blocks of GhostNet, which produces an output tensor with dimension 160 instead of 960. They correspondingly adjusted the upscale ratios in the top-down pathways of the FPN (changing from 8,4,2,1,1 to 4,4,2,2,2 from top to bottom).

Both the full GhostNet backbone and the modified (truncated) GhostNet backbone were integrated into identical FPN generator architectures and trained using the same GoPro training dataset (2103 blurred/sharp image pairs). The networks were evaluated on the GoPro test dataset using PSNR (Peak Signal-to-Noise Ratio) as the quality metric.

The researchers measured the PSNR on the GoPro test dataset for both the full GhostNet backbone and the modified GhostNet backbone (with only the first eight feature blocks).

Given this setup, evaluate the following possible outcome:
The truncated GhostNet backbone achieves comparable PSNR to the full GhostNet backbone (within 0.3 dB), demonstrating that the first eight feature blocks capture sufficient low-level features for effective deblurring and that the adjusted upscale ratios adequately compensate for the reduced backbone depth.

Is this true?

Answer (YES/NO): YES